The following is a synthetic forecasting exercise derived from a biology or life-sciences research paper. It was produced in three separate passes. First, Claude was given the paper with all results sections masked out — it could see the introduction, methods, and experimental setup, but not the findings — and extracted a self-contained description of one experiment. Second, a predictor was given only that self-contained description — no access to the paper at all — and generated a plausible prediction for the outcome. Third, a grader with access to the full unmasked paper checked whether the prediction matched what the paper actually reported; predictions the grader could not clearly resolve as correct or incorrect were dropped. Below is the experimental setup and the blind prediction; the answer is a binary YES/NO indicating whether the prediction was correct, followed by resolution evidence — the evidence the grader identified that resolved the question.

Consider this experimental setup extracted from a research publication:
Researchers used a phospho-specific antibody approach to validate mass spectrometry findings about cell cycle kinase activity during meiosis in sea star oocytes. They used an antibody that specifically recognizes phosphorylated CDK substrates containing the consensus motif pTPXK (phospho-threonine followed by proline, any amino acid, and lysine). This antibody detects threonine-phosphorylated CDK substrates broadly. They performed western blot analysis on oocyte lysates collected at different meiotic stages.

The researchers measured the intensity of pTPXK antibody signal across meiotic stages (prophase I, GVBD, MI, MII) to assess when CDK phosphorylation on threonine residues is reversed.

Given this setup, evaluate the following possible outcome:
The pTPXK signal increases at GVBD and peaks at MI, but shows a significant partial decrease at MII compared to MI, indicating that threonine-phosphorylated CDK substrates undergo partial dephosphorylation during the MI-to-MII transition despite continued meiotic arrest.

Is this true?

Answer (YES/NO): YES